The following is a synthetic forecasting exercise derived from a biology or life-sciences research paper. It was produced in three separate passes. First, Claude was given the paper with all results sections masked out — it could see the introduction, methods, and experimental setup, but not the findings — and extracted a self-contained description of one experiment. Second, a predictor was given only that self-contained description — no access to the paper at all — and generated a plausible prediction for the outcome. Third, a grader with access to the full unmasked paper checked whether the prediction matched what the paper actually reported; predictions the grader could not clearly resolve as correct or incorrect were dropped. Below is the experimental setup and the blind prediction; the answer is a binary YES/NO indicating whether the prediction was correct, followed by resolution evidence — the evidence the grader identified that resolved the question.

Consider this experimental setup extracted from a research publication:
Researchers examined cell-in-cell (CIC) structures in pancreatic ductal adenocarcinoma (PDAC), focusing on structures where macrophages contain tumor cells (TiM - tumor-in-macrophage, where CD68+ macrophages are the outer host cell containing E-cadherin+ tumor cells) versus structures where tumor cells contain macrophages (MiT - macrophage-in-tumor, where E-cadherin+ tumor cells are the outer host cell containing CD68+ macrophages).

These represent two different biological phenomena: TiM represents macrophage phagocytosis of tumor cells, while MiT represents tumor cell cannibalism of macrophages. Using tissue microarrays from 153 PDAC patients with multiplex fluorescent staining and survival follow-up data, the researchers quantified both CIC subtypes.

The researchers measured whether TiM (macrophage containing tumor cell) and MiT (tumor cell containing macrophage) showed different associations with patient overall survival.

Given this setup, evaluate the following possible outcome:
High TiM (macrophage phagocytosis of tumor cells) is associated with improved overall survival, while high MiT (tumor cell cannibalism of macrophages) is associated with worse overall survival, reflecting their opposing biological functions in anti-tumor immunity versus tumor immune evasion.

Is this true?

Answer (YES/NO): NO